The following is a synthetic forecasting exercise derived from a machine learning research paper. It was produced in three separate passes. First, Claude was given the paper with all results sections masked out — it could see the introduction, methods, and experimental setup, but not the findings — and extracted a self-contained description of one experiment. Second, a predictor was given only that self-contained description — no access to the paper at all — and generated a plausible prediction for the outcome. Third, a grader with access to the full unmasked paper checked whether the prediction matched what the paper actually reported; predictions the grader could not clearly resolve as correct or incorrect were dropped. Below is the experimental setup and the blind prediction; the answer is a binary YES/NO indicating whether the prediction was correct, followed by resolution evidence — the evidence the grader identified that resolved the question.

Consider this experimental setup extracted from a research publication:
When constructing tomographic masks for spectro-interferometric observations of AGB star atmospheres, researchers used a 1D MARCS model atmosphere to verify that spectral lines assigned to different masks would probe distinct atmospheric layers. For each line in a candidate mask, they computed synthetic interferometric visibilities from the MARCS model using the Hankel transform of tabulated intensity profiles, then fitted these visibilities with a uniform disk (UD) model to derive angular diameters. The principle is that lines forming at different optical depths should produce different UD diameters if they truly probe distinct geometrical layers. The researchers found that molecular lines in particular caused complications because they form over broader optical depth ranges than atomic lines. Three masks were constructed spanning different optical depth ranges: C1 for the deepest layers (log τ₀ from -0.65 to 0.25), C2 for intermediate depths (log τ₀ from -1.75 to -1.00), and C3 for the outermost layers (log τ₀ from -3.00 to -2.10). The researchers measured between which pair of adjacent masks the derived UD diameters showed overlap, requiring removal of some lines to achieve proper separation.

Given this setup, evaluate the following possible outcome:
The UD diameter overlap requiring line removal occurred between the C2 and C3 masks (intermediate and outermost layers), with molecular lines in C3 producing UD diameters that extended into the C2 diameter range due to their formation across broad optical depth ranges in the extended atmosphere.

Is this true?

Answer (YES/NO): NO